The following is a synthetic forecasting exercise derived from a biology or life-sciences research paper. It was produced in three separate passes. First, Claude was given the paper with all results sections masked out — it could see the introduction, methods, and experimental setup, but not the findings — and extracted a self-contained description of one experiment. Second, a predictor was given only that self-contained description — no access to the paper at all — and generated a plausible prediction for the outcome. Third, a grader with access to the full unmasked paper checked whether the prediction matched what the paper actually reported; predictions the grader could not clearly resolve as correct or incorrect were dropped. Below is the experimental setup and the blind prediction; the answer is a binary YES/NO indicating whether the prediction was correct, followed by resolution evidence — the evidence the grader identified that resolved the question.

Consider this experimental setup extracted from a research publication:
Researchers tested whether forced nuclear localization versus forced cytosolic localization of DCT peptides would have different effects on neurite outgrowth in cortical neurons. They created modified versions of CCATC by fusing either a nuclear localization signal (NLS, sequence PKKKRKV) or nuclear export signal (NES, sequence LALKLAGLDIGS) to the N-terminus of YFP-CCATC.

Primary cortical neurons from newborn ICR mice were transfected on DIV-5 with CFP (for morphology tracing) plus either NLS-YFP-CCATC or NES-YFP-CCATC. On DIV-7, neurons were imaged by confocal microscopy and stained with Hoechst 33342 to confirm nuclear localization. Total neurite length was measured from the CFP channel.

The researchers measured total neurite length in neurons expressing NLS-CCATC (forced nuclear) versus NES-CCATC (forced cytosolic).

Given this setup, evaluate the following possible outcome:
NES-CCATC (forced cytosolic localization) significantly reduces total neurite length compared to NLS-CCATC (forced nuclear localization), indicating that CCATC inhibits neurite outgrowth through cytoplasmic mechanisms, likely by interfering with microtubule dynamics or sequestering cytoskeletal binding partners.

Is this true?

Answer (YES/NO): NO